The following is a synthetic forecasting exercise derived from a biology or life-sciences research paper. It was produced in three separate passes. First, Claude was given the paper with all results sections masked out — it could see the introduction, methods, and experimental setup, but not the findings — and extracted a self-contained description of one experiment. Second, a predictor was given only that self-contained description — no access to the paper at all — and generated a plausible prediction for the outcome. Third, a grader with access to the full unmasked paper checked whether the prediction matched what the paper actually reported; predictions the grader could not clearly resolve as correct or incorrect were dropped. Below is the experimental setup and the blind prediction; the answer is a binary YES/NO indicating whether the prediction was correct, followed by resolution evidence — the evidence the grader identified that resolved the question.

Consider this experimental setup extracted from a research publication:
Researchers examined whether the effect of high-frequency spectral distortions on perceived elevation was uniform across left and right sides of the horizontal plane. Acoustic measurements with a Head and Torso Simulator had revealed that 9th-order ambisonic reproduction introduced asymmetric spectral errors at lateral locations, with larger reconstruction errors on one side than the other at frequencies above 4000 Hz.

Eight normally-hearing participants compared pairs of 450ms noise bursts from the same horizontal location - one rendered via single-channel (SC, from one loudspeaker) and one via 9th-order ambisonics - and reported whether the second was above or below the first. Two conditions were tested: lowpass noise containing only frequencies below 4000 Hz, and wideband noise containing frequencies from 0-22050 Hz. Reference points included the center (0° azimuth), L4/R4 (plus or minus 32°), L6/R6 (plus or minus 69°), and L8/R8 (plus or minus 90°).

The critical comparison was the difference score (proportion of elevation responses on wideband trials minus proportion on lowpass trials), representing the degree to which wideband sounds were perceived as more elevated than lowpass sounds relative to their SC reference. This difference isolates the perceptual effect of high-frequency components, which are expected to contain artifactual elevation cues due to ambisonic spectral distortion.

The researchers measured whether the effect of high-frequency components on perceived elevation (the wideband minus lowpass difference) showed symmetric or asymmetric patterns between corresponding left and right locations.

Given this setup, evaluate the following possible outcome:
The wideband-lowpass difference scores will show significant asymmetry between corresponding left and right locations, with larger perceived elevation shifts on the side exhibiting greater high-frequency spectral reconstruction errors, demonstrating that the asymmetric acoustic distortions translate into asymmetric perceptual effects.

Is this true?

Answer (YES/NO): YES